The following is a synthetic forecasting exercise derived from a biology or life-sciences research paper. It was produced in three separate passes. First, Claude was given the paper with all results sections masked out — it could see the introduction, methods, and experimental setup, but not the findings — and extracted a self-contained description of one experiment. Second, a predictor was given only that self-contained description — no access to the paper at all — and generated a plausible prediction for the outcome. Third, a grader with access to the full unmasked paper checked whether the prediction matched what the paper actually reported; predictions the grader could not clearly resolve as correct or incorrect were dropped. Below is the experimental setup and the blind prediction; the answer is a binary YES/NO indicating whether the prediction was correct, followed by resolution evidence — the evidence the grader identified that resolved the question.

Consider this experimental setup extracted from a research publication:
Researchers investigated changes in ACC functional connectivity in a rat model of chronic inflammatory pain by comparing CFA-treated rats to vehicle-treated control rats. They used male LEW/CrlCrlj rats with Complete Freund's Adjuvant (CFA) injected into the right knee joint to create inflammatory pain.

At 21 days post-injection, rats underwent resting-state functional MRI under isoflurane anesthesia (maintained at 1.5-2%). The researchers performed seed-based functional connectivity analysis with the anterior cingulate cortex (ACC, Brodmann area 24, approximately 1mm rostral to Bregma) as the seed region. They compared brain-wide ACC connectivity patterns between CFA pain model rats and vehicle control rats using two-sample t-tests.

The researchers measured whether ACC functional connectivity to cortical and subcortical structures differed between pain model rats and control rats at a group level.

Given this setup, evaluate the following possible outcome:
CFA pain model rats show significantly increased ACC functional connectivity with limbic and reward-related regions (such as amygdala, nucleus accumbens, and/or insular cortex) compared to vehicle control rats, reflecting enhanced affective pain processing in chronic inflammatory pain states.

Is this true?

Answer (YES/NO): NO